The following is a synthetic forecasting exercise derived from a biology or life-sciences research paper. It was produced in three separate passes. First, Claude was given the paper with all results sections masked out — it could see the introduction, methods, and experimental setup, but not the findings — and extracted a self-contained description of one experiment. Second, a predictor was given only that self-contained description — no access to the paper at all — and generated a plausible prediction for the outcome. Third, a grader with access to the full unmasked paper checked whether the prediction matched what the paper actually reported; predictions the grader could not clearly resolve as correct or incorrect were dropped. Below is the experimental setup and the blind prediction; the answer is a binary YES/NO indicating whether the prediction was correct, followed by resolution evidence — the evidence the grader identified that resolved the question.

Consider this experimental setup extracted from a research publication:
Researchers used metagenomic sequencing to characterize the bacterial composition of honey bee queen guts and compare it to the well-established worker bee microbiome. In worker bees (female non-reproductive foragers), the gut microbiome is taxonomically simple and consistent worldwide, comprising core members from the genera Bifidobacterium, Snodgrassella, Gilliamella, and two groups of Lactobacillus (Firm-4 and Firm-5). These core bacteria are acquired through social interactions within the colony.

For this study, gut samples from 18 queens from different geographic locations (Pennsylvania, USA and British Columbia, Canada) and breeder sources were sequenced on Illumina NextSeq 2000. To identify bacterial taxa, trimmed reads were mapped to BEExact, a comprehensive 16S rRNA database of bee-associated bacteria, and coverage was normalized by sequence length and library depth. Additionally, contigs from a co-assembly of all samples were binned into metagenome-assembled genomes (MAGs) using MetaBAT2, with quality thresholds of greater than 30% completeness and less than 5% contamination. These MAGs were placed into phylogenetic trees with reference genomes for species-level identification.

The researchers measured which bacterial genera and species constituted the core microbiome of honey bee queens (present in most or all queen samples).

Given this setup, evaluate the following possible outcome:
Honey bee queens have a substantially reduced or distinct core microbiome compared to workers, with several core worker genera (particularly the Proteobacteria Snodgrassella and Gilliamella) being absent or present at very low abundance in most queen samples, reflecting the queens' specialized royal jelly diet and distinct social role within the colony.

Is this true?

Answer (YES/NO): YES